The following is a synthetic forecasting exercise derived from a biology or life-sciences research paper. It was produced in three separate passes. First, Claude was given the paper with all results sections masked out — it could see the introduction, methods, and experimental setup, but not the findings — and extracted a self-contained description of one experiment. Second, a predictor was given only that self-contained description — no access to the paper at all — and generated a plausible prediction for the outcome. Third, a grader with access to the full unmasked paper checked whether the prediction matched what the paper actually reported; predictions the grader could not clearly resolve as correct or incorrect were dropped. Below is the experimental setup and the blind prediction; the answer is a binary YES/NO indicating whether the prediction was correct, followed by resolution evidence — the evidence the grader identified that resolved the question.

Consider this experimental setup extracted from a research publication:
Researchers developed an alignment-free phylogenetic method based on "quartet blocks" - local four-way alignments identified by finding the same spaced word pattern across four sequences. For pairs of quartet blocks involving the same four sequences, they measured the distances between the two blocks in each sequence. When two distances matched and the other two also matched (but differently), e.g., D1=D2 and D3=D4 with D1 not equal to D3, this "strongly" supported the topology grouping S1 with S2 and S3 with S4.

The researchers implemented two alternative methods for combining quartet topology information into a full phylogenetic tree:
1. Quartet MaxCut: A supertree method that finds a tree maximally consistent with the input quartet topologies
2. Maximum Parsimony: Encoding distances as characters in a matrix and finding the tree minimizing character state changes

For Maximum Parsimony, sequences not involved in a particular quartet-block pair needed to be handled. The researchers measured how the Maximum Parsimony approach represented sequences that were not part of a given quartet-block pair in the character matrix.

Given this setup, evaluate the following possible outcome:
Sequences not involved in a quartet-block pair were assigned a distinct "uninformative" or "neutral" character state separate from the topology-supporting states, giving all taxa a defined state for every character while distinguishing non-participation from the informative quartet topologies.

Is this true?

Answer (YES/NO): NO